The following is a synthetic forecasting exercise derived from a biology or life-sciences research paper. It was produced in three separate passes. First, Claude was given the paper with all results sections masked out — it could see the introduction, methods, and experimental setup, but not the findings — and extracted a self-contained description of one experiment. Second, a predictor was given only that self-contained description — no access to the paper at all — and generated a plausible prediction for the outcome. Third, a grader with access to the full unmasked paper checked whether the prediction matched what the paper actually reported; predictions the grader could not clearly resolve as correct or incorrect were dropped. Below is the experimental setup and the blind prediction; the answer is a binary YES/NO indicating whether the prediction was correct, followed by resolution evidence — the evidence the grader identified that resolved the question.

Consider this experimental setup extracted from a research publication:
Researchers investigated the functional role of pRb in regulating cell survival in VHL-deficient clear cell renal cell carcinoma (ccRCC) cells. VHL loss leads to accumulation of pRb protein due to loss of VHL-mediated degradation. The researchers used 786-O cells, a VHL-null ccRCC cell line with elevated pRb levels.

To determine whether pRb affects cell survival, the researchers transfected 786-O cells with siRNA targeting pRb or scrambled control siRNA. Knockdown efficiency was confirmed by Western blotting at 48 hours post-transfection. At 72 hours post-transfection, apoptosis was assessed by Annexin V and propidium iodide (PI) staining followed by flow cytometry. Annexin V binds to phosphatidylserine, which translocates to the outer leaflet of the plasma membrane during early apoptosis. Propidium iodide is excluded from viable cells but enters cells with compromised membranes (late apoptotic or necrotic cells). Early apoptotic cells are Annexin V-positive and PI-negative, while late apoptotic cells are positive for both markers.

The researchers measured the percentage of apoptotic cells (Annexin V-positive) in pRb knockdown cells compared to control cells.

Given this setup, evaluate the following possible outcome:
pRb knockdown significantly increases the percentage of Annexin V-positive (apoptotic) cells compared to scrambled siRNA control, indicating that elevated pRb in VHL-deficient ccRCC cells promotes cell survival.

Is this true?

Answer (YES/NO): YES